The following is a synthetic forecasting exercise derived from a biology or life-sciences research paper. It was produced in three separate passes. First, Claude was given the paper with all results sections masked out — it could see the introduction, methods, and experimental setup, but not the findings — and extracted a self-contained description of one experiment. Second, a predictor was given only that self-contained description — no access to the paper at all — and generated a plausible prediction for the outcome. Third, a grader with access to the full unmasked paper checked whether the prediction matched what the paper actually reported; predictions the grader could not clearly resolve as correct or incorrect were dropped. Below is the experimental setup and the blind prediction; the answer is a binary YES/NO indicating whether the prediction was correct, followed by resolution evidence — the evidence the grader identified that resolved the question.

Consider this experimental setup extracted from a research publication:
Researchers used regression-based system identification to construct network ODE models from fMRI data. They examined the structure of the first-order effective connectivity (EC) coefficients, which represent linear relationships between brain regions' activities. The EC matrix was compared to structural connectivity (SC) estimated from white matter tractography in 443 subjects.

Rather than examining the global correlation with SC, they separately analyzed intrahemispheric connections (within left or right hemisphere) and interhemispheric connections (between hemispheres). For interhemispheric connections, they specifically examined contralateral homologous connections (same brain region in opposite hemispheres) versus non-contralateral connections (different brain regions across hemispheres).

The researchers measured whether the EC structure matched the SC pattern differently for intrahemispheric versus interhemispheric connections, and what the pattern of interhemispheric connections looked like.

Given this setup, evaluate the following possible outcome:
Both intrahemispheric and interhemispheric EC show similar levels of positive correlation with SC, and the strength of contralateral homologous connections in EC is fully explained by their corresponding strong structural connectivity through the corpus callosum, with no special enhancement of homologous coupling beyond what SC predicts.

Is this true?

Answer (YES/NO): NO